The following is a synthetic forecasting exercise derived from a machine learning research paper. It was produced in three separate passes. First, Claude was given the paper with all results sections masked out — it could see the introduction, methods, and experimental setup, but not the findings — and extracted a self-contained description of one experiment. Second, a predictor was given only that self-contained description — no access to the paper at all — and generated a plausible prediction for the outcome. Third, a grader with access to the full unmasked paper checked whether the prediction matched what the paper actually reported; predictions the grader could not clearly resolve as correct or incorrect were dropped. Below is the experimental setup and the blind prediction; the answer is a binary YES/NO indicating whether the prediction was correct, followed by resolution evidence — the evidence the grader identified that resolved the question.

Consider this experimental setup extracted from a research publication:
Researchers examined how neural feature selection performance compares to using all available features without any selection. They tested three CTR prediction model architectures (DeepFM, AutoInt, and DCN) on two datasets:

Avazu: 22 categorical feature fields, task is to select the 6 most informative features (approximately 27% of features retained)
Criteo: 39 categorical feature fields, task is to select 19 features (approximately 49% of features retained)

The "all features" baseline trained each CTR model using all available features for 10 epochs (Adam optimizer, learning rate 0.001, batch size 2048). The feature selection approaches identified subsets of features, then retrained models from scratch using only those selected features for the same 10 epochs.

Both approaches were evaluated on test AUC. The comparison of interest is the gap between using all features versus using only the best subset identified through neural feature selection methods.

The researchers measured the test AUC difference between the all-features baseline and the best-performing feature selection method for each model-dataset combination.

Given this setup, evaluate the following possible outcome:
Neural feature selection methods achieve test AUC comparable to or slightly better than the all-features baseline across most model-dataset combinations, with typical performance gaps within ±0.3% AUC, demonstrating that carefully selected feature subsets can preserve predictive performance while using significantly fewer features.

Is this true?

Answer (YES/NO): NO